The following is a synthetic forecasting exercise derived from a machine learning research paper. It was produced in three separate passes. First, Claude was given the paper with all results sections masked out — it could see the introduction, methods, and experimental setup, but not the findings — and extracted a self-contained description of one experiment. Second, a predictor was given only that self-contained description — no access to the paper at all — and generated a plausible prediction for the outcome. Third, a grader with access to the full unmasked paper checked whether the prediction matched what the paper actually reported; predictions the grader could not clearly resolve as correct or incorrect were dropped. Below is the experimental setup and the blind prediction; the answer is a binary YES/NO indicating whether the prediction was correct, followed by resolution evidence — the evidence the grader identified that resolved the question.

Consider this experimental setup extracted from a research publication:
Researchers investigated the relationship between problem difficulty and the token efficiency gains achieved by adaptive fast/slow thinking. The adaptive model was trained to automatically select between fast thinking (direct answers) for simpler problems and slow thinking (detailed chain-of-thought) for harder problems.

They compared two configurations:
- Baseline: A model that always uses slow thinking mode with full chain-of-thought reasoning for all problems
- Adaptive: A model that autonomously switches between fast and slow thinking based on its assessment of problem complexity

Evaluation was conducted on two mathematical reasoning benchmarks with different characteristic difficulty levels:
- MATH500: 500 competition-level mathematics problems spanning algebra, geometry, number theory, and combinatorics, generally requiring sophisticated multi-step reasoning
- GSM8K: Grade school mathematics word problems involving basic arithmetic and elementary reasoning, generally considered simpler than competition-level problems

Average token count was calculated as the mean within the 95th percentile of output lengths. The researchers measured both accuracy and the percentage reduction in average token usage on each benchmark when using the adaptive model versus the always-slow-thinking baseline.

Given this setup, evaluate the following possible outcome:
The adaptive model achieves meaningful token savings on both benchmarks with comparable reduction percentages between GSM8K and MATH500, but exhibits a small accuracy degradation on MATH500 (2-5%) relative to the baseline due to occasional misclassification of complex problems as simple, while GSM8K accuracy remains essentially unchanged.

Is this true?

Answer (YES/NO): NO